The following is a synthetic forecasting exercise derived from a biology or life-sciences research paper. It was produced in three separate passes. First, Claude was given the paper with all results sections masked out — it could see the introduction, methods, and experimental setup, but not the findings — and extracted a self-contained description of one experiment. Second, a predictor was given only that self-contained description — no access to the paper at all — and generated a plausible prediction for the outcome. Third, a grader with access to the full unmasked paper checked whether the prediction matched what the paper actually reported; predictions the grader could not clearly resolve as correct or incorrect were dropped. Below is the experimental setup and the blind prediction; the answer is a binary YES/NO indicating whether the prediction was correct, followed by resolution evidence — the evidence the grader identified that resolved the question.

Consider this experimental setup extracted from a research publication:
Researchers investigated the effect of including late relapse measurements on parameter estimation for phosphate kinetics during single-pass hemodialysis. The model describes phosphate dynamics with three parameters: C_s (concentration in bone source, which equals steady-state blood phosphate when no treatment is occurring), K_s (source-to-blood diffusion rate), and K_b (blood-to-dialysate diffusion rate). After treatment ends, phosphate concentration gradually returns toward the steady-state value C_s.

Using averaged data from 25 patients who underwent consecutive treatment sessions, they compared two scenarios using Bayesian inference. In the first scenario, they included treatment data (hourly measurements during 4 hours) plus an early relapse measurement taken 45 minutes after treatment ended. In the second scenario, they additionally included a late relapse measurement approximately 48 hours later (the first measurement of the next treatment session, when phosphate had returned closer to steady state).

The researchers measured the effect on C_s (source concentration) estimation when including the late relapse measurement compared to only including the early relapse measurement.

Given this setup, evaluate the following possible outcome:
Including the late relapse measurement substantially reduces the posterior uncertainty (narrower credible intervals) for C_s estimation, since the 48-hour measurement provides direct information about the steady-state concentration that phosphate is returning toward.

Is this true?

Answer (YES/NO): YES